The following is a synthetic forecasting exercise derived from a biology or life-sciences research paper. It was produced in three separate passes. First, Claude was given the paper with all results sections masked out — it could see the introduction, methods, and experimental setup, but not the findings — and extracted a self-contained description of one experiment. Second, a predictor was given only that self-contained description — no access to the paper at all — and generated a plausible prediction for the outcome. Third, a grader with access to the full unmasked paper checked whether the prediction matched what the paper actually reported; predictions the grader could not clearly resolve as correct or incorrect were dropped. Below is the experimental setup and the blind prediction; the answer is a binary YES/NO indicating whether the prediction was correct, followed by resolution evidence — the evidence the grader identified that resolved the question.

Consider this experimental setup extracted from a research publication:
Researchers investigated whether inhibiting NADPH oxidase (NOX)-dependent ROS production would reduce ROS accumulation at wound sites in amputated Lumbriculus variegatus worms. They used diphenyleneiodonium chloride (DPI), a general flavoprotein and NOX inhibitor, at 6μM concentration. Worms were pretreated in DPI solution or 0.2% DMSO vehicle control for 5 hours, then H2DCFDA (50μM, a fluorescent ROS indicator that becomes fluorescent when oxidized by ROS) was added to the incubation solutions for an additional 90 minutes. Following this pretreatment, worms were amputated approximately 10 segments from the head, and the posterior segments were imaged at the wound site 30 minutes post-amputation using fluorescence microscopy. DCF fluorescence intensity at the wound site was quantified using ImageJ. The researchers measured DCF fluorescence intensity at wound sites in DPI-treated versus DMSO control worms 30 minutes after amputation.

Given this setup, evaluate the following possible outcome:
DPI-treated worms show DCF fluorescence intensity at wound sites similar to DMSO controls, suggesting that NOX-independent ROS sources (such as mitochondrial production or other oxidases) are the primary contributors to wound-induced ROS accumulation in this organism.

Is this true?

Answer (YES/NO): NO